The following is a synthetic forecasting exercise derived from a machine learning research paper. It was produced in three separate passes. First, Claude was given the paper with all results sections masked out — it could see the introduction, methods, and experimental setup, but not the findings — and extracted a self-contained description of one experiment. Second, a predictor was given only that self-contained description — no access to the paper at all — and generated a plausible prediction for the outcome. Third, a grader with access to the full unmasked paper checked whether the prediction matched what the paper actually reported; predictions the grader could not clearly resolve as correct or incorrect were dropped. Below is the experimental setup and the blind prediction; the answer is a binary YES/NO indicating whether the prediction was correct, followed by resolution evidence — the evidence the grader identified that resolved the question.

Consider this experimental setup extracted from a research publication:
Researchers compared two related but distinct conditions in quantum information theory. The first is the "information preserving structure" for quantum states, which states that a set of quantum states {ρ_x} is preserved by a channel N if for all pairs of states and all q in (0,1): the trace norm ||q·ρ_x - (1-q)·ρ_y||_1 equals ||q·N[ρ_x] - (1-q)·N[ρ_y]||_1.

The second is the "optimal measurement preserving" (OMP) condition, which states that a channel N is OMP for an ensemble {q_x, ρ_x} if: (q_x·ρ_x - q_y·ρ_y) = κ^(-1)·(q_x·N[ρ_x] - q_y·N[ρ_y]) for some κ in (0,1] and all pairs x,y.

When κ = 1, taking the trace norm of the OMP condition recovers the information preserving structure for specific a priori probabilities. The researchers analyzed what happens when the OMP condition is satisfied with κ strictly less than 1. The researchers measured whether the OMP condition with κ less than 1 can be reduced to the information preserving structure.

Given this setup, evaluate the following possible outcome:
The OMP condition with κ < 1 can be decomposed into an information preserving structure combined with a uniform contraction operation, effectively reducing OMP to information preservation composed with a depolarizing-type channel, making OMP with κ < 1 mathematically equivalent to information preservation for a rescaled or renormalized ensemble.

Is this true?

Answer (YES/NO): NO